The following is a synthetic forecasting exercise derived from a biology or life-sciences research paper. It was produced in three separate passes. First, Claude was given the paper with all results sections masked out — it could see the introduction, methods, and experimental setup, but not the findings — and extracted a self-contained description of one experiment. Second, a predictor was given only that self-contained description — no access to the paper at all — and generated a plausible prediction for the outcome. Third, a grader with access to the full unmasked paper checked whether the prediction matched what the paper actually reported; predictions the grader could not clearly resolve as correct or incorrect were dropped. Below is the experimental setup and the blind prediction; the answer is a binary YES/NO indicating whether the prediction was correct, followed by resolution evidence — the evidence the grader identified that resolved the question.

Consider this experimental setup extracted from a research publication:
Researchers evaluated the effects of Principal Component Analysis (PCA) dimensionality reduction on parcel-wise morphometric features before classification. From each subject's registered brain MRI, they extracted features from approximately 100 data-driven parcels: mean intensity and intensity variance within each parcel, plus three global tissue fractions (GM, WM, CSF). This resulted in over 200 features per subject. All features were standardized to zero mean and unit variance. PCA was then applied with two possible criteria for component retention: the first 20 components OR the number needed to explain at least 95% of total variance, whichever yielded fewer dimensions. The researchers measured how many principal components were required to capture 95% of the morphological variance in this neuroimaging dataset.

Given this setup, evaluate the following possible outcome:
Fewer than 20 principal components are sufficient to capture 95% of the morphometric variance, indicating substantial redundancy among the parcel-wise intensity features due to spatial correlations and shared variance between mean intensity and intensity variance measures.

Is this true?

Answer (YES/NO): YES